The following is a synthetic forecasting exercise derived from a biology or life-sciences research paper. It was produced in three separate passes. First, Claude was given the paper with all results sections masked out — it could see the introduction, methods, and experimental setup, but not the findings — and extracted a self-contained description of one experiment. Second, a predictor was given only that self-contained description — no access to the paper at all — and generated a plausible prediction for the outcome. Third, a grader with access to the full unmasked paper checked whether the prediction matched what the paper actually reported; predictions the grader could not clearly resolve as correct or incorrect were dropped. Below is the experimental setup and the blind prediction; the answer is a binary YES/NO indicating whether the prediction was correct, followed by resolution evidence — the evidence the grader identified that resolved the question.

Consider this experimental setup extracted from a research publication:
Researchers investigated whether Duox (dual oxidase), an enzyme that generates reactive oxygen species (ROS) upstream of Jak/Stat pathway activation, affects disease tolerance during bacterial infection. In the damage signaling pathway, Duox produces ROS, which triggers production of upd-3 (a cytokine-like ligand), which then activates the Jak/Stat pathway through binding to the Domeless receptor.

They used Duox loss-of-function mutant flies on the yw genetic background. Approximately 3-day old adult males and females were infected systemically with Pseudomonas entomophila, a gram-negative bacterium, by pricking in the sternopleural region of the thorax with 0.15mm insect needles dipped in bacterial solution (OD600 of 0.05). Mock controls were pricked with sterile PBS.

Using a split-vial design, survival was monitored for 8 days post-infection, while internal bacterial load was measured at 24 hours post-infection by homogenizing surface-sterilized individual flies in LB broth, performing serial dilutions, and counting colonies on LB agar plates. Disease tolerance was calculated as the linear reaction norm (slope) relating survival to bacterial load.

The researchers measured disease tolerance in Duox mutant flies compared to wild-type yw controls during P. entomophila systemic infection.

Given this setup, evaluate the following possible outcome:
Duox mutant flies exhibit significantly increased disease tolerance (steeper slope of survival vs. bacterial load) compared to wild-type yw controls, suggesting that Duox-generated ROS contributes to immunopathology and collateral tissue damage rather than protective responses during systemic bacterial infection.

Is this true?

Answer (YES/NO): NO